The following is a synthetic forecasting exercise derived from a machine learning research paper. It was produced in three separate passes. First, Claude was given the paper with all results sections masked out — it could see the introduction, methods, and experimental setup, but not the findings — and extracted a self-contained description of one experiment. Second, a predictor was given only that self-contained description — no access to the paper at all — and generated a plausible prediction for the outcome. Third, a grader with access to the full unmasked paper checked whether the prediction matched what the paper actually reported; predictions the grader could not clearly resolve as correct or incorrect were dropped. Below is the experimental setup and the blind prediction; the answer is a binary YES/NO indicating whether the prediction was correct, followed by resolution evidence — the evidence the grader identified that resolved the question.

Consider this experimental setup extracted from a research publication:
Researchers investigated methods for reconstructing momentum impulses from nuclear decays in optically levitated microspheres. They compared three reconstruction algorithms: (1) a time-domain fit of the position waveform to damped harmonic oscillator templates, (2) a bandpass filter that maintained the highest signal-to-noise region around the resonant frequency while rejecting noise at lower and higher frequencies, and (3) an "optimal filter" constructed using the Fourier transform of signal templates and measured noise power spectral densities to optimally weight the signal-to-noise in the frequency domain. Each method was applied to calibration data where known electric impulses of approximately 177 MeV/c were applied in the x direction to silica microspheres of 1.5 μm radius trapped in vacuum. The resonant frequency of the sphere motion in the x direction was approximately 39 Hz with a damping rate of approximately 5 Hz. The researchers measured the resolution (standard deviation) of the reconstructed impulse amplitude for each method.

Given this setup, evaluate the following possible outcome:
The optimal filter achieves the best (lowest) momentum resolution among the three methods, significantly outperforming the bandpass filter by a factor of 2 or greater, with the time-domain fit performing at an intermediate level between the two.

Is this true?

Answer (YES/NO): NO